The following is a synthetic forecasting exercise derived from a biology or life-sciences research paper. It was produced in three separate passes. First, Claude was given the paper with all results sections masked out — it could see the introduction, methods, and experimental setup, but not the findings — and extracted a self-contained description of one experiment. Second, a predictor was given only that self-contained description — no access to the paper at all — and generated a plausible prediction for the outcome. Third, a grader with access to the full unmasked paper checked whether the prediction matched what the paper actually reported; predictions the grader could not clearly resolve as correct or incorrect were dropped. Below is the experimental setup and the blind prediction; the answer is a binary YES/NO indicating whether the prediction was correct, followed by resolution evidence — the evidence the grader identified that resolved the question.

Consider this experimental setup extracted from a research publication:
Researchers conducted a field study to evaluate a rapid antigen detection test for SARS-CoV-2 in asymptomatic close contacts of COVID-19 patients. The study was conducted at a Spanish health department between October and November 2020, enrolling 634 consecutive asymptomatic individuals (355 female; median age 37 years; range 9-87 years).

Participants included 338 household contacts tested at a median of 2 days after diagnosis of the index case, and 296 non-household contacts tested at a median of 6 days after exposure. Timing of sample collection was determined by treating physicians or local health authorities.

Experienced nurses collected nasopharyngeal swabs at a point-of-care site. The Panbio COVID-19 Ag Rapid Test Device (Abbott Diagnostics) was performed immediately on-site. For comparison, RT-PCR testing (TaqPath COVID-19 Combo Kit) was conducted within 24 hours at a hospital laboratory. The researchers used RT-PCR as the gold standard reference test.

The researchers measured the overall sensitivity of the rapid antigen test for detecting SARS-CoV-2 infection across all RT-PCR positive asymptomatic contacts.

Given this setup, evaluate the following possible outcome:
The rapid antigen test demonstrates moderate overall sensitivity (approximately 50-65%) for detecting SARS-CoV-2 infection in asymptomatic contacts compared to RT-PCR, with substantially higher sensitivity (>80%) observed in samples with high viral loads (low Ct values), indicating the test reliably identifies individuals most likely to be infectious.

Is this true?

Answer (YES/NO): NO